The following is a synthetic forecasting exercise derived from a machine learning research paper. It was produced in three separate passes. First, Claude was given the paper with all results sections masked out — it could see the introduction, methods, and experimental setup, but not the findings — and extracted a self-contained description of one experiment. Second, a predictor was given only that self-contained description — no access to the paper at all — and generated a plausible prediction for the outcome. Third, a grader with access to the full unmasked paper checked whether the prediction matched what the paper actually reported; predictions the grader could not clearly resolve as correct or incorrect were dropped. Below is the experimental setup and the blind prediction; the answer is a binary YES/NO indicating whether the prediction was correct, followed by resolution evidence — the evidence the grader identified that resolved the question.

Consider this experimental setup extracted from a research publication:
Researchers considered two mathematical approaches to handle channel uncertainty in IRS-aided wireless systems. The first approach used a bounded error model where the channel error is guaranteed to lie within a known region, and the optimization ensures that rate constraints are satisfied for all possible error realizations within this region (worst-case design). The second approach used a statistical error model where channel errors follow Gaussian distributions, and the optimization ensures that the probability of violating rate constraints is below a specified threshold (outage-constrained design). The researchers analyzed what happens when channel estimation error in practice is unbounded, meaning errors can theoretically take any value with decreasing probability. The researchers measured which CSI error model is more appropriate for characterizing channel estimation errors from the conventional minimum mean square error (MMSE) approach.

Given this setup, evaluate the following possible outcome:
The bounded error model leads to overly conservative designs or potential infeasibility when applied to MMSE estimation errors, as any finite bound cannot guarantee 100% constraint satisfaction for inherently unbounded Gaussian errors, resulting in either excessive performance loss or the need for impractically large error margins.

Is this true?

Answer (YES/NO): YES